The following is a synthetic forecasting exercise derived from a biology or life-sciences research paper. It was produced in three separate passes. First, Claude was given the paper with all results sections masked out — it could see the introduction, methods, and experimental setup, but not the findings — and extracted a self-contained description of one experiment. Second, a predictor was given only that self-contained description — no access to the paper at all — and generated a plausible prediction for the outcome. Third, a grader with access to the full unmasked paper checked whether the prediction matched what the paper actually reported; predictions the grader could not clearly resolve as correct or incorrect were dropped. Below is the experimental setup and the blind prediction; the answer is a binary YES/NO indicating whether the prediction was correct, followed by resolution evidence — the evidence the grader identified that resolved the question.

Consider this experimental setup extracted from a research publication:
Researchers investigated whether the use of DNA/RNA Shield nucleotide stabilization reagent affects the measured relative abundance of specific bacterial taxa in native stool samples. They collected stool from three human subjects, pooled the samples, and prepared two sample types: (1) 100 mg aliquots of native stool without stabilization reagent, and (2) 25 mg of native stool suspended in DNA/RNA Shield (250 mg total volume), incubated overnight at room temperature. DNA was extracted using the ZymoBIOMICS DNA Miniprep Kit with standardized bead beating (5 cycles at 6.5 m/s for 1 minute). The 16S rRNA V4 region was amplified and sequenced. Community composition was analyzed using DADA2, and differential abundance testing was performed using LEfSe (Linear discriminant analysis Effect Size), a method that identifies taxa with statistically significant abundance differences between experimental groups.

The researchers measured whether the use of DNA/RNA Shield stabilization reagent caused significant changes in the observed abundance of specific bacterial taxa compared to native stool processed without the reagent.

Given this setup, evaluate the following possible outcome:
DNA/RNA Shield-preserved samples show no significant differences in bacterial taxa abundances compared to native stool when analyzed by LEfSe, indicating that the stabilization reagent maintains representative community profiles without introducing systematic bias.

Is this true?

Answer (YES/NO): NO